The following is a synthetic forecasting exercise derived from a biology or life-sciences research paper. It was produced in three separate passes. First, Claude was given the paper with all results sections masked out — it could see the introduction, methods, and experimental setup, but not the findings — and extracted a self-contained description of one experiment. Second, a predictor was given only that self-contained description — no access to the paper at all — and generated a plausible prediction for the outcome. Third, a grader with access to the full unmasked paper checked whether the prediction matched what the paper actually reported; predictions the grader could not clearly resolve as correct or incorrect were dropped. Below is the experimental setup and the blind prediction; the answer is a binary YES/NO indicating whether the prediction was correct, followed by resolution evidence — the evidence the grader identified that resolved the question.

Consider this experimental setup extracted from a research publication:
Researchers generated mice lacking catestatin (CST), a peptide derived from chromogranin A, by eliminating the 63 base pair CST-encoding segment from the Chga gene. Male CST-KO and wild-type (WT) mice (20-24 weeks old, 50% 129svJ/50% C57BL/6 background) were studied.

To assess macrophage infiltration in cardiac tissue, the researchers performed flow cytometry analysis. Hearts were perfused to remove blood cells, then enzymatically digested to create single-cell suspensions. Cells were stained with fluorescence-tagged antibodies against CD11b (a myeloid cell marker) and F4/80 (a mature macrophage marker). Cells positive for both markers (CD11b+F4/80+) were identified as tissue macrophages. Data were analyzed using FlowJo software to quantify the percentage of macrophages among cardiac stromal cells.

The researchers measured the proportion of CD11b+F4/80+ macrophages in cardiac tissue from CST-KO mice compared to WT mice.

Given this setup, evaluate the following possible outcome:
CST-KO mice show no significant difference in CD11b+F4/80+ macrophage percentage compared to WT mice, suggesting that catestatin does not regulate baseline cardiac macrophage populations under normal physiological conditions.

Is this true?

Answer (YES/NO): NO